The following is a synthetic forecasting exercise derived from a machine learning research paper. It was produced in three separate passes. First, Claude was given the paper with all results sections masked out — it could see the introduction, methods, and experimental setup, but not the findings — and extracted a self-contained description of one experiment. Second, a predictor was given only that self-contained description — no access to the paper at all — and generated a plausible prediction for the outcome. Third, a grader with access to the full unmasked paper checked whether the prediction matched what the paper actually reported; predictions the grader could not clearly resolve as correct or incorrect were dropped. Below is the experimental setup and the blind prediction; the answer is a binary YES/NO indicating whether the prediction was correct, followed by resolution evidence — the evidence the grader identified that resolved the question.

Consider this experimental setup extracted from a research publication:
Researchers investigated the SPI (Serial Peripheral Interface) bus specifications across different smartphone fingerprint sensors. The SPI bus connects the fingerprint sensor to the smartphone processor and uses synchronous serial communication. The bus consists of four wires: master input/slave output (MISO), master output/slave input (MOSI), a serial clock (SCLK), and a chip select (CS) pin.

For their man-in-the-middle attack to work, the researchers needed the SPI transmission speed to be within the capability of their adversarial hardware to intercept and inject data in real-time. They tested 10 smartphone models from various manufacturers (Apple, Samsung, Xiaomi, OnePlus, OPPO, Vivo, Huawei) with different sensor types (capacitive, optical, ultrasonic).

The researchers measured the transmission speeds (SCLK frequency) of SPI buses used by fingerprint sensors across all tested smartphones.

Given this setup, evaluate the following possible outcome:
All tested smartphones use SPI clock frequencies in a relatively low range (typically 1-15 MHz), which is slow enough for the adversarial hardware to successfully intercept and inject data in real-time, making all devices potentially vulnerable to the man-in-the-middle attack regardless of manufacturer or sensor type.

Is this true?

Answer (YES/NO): NO